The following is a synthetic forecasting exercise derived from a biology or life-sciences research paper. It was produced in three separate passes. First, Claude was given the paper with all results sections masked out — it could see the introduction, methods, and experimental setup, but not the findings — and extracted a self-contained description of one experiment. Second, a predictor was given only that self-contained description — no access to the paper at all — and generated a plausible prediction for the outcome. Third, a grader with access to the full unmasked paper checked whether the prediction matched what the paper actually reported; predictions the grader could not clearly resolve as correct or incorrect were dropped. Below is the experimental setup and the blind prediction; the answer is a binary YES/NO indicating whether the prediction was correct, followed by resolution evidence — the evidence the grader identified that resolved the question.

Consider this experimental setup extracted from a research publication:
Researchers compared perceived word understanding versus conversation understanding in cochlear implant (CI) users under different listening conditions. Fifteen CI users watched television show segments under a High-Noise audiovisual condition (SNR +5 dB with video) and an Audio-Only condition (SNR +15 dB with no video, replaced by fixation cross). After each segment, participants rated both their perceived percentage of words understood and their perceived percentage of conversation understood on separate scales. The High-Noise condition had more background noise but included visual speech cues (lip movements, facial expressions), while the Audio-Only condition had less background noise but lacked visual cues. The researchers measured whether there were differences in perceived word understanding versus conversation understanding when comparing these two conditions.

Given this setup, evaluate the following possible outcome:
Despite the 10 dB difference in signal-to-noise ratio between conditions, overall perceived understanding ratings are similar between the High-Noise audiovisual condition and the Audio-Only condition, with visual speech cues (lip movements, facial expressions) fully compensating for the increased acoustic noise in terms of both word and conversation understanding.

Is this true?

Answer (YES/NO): NO